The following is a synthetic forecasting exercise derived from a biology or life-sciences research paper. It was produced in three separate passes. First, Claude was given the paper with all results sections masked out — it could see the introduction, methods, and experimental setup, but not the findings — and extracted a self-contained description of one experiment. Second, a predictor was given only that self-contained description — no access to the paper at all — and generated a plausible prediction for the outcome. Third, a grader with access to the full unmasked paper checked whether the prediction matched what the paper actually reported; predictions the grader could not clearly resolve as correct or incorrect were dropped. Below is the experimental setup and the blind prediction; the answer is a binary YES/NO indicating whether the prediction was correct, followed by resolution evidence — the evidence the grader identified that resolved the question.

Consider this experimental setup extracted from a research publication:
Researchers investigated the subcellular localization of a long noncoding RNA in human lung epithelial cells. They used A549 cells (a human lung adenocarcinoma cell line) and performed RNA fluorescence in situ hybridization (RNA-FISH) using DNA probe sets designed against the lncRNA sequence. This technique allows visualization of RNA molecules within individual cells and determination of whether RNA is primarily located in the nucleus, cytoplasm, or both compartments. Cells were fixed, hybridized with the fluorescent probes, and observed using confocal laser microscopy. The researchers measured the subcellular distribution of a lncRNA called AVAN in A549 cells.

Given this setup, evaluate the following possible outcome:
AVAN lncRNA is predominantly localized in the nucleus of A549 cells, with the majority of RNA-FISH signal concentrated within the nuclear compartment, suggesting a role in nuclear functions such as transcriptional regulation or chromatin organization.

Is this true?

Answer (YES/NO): NO